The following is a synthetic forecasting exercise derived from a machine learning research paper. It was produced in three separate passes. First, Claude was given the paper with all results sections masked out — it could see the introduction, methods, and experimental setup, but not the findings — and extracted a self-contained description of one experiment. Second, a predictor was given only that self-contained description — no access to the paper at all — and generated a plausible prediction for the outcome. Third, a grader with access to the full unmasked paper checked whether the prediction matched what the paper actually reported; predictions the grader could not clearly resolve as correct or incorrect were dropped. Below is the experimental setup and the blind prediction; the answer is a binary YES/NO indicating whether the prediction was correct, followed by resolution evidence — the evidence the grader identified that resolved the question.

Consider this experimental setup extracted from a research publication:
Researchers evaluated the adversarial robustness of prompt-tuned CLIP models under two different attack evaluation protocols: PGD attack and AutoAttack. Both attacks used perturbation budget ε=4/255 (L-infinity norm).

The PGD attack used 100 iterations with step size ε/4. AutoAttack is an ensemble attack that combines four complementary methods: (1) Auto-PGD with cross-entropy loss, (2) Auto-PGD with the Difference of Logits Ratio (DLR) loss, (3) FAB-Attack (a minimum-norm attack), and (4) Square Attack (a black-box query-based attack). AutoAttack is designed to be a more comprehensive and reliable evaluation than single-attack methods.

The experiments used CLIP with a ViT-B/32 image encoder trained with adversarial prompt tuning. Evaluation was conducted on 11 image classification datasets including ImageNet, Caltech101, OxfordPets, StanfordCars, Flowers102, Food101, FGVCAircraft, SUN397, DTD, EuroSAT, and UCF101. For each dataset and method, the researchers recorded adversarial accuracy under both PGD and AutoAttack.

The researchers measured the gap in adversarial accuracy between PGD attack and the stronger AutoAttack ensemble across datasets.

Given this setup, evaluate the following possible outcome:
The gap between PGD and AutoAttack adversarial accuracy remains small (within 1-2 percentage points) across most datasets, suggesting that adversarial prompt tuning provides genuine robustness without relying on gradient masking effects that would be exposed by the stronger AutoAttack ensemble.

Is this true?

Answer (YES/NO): NO